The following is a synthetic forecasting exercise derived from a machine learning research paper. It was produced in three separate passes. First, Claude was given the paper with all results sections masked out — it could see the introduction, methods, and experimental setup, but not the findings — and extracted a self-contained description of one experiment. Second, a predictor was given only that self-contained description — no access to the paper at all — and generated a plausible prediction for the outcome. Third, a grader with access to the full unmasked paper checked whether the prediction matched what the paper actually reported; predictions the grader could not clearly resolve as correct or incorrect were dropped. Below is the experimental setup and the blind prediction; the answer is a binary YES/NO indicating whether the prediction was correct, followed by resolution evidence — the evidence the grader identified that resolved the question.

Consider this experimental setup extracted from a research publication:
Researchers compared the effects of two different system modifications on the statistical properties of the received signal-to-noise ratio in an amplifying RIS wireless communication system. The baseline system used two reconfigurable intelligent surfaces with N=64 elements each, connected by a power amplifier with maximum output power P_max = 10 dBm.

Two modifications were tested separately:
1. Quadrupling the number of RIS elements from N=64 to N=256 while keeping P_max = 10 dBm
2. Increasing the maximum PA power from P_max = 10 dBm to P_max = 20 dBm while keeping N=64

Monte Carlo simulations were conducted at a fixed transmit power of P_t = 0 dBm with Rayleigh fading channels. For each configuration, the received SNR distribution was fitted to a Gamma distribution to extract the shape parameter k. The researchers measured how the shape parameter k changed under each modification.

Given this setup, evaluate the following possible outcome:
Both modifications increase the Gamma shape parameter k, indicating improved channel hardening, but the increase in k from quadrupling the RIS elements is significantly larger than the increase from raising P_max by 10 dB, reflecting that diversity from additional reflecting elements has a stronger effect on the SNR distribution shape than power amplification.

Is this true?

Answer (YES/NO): NO